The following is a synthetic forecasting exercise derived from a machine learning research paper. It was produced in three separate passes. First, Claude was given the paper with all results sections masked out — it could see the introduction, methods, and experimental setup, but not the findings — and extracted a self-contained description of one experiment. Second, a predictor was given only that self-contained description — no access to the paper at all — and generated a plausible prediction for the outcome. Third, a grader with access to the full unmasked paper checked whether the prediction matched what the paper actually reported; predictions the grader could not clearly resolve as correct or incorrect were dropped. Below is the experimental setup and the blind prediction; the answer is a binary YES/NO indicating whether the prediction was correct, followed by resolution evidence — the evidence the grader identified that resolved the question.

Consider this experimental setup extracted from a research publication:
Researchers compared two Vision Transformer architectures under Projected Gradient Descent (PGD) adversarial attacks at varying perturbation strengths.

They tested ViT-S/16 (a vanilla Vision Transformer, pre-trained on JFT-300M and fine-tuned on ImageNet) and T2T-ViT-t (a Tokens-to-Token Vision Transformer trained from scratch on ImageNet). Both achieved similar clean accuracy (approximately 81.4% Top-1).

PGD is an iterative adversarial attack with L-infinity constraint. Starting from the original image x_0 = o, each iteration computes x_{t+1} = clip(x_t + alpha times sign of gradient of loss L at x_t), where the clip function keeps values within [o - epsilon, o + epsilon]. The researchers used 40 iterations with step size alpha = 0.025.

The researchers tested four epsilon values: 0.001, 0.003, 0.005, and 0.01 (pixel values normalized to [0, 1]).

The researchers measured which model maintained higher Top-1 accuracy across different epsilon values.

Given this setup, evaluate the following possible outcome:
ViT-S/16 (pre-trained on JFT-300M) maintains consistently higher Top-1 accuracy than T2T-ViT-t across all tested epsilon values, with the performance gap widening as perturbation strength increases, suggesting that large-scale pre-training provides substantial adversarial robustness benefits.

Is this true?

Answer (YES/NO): NO